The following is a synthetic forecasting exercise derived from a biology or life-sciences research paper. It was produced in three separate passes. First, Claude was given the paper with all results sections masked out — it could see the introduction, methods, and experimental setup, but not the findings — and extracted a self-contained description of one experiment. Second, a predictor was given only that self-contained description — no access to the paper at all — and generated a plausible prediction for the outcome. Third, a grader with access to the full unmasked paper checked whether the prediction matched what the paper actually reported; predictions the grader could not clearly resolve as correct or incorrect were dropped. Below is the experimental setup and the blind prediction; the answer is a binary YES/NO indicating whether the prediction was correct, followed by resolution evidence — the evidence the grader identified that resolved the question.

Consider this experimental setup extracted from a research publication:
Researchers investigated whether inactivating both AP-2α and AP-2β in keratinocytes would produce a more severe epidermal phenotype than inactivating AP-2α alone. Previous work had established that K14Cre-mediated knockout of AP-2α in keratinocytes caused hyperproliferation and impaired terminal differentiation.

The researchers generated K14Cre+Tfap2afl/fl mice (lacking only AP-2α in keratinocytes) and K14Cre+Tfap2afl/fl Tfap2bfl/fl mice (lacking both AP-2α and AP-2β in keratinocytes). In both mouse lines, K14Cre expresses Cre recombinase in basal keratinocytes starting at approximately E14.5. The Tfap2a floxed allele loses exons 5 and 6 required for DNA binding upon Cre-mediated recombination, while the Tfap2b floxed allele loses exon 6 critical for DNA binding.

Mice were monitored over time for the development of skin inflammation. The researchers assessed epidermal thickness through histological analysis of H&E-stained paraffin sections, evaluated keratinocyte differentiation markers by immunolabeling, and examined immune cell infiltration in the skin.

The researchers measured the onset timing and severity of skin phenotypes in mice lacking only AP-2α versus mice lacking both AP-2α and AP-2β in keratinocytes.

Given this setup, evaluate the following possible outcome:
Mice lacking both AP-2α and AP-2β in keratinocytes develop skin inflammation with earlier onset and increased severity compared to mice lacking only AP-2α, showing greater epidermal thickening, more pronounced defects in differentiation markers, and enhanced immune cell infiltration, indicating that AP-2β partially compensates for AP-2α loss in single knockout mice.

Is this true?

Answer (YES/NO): YES